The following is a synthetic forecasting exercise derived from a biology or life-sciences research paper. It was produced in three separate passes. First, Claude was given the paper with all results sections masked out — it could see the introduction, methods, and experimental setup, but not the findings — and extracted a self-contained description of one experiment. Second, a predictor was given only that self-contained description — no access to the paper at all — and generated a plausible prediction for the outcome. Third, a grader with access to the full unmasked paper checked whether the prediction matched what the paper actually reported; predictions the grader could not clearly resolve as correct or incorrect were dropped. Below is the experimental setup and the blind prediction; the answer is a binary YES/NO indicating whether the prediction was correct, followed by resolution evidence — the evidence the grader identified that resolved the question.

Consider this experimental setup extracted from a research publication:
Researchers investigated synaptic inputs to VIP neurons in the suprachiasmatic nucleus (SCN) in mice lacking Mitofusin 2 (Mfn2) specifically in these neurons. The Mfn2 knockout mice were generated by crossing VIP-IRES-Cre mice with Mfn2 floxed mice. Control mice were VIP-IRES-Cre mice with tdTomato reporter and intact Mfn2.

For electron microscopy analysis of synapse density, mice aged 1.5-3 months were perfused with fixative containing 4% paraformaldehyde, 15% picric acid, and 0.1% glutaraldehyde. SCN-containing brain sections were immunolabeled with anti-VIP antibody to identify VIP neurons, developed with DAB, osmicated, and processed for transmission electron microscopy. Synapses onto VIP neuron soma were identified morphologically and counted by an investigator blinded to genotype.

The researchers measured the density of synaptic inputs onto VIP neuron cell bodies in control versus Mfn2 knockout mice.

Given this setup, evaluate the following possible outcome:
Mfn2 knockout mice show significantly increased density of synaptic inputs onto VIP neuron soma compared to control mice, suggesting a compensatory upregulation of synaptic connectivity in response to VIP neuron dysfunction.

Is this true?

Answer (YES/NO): NO